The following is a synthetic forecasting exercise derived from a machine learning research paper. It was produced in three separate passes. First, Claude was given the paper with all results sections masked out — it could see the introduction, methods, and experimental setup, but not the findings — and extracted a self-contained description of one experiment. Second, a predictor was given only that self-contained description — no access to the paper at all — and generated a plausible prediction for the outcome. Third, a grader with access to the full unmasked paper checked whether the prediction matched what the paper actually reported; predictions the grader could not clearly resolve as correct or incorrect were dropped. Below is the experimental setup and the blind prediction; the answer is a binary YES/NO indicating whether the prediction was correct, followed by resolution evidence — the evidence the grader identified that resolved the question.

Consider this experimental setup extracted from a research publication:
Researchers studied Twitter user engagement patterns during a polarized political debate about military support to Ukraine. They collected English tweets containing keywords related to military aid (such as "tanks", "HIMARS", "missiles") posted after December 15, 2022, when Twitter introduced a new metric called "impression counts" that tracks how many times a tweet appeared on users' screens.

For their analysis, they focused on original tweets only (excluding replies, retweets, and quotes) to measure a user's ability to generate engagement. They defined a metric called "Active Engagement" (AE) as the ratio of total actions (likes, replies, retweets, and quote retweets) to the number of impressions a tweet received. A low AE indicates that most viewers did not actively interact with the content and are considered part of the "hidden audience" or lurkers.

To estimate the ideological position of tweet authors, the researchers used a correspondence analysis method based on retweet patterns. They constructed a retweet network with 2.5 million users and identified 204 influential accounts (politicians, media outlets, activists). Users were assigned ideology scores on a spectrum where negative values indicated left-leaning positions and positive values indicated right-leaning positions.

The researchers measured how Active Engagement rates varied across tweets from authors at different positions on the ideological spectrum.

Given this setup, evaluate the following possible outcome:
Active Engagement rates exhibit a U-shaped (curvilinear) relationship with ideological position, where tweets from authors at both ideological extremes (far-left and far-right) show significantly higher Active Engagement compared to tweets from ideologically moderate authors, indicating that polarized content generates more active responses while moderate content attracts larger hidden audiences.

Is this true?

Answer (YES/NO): NO